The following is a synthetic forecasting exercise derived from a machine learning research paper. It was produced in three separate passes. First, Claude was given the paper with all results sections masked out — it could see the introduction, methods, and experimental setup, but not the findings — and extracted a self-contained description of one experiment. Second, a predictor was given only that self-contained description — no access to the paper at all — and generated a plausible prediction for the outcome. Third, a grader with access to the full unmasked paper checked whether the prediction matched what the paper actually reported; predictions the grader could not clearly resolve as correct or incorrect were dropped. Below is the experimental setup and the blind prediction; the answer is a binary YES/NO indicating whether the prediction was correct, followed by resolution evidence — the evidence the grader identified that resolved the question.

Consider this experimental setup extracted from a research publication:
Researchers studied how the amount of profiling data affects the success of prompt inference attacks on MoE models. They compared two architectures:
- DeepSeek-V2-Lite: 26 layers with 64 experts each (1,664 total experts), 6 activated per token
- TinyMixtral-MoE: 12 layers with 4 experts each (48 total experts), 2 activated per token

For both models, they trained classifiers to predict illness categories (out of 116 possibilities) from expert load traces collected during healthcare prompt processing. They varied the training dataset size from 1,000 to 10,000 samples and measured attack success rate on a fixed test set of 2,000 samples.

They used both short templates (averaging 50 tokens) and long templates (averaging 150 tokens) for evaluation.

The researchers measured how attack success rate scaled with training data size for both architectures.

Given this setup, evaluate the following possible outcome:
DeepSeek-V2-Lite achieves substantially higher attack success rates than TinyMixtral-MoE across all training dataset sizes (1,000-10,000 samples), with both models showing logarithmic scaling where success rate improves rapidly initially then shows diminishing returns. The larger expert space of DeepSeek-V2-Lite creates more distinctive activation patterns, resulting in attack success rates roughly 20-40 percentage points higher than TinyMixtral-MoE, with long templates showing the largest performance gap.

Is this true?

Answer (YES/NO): NO